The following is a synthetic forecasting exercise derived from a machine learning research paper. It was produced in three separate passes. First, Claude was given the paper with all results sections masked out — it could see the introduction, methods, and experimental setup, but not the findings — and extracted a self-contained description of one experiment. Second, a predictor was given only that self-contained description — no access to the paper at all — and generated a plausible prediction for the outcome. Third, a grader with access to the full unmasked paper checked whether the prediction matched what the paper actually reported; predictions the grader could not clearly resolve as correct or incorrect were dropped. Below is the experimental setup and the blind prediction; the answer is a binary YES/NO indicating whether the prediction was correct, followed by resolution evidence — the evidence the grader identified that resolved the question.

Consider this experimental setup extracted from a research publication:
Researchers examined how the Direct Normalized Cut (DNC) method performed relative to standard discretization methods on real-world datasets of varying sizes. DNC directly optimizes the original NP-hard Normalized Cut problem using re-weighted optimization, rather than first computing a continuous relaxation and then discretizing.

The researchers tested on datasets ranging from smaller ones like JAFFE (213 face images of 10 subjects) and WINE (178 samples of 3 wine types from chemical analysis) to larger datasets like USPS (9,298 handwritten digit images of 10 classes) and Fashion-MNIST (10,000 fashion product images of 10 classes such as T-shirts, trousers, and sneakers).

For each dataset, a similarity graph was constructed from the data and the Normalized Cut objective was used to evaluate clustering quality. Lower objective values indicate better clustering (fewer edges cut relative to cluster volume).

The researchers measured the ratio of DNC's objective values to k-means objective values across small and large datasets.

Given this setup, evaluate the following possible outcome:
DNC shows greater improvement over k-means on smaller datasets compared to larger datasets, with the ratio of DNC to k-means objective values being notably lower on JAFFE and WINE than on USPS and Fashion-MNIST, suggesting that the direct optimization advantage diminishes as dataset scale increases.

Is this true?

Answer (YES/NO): NO